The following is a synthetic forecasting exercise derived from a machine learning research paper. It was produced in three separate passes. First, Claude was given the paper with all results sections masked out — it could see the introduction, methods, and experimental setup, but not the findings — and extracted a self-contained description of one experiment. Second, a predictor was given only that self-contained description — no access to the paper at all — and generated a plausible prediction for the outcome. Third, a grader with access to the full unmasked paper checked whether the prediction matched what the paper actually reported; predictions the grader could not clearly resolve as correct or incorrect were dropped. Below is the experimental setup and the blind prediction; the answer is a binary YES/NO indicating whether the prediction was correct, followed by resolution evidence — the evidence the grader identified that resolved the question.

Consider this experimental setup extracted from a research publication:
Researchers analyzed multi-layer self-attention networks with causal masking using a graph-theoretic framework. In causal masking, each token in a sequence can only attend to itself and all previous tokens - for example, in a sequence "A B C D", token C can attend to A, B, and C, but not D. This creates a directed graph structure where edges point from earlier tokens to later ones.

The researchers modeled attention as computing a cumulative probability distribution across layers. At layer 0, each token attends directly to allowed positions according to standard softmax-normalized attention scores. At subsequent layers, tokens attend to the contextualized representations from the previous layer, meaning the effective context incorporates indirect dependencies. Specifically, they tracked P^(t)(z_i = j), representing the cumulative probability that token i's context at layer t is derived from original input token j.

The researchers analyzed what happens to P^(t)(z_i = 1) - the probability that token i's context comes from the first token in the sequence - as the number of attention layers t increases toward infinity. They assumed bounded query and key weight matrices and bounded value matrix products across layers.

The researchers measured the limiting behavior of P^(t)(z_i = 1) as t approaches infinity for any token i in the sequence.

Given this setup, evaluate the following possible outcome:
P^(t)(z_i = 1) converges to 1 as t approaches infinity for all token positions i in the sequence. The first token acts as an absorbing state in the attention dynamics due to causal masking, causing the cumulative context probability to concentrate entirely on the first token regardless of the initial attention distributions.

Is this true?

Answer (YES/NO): YES